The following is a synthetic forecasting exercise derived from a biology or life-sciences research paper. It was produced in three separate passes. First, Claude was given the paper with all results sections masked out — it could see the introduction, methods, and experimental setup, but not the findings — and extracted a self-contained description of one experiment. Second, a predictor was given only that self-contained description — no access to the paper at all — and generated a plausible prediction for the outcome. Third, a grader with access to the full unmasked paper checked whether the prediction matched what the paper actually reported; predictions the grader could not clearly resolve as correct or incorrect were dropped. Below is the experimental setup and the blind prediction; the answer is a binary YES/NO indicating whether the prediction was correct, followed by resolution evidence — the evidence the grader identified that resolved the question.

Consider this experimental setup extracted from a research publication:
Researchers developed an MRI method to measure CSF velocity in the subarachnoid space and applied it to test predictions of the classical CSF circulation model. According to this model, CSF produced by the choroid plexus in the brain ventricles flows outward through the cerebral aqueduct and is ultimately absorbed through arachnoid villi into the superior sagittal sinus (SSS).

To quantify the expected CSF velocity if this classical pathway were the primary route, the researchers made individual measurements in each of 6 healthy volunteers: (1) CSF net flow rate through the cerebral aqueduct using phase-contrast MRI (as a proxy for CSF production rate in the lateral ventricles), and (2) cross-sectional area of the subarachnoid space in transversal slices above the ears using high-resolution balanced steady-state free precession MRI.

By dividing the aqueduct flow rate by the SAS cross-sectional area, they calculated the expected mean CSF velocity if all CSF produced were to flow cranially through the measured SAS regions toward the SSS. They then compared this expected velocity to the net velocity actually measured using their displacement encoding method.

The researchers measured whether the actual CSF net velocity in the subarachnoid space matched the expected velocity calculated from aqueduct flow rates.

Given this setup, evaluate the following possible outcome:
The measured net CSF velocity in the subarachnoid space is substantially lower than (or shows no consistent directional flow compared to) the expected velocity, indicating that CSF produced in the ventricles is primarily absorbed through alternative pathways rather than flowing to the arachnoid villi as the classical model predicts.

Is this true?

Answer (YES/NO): YES